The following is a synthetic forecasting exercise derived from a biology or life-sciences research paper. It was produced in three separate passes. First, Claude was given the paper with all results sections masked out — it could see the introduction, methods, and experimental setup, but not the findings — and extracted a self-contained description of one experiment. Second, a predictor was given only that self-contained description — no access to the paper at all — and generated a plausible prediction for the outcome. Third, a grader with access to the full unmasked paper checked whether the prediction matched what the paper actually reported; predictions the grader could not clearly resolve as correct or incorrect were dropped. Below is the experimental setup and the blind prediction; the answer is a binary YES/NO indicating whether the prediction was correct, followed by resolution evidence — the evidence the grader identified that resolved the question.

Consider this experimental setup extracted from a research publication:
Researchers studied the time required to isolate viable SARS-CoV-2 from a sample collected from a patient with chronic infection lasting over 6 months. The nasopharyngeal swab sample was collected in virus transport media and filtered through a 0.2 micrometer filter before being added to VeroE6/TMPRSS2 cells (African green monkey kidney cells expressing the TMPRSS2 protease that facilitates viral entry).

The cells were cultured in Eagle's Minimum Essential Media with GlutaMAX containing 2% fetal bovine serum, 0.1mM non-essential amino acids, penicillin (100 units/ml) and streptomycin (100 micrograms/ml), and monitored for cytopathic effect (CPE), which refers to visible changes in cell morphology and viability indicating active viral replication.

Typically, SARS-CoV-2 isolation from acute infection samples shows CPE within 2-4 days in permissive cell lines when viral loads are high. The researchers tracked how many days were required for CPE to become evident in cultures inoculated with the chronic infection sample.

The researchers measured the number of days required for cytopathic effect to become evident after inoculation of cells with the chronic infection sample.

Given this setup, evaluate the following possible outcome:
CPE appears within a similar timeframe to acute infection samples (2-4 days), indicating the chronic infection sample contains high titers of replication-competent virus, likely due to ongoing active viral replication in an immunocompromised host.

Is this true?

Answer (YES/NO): NO